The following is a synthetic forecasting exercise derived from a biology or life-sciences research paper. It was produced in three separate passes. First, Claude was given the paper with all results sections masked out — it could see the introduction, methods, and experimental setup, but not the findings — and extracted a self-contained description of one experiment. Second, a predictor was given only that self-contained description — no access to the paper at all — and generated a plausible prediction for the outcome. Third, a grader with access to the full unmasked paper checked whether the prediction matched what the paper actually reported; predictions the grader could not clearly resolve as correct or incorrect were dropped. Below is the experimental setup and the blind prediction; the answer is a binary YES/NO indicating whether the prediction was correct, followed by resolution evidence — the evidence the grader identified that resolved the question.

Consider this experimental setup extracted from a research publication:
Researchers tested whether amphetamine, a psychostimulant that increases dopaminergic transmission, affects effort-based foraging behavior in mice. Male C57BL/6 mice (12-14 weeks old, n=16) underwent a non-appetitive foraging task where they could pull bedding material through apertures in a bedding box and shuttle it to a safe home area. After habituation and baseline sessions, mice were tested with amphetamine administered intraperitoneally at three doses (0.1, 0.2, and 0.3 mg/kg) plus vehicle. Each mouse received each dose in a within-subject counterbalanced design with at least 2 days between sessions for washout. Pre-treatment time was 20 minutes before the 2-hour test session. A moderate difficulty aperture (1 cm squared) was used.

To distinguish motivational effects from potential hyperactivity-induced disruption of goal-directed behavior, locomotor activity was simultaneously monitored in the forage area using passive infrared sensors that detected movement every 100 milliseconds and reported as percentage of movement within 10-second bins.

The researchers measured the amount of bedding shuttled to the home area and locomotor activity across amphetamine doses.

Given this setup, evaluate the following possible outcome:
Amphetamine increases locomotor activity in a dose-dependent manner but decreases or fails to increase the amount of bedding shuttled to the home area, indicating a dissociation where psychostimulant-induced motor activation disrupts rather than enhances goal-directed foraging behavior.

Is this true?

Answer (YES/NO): NO